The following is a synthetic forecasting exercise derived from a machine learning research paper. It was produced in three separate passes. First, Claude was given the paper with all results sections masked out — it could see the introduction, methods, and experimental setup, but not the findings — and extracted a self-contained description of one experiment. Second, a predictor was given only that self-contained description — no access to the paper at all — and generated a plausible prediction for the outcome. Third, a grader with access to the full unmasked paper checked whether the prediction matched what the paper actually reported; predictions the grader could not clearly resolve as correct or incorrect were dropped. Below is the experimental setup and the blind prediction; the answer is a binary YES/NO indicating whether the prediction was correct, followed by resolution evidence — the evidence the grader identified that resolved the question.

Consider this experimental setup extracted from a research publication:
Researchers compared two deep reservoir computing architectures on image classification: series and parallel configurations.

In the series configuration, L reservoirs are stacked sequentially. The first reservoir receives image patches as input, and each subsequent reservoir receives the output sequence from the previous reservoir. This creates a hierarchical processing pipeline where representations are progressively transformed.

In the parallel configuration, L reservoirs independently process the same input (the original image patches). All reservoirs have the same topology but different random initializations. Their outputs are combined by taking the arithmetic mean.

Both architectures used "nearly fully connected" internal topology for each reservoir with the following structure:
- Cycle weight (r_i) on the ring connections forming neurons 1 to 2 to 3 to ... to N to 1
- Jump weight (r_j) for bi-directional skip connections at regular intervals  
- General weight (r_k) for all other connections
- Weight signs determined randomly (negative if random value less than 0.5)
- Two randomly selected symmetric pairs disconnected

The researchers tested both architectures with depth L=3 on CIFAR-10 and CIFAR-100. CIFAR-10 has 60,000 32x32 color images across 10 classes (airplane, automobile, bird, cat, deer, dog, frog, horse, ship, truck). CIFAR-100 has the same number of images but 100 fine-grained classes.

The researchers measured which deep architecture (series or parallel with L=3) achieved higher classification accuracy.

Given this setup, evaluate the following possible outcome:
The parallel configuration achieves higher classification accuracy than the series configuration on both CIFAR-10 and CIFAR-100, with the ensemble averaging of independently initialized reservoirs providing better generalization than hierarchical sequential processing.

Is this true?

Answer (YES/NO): YES